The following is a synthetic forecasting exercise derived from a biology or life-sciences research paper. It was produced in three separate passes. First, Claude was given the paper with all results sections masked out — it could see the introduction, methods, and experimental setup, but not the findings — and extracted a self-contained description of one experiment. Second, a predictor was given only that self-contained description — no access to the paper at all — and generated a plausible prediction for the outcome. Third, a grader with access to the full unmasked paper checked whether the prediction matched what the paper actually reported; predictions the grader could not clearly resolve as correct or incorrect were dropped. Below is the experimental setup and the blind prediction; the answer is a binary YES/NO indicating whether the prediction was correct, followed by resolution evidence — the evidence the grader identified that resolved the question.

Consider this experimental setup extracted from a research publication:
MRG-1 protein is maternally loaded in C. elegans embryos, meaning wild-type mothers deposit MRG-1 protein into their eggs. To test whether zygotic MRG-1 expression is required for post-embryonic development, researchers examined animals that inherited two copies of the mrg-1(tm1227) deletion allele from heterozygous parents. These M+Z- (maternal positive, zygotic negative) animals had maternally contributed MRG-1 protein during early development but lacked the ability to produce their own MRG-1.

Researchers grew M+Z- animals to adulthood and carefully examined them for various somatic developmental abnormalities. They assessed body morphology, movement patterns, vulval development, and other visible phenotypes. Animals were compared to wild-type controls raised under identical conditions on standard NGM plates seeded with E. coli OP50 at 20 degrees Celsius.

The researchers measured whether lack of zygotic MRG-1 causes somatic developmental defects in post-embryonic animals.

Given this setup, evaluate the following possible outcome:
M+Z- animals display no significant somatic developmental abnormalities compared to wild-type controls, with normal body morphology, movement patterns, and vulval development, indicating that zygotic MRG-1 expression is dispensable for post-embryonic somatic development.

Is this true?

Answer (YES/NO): YES